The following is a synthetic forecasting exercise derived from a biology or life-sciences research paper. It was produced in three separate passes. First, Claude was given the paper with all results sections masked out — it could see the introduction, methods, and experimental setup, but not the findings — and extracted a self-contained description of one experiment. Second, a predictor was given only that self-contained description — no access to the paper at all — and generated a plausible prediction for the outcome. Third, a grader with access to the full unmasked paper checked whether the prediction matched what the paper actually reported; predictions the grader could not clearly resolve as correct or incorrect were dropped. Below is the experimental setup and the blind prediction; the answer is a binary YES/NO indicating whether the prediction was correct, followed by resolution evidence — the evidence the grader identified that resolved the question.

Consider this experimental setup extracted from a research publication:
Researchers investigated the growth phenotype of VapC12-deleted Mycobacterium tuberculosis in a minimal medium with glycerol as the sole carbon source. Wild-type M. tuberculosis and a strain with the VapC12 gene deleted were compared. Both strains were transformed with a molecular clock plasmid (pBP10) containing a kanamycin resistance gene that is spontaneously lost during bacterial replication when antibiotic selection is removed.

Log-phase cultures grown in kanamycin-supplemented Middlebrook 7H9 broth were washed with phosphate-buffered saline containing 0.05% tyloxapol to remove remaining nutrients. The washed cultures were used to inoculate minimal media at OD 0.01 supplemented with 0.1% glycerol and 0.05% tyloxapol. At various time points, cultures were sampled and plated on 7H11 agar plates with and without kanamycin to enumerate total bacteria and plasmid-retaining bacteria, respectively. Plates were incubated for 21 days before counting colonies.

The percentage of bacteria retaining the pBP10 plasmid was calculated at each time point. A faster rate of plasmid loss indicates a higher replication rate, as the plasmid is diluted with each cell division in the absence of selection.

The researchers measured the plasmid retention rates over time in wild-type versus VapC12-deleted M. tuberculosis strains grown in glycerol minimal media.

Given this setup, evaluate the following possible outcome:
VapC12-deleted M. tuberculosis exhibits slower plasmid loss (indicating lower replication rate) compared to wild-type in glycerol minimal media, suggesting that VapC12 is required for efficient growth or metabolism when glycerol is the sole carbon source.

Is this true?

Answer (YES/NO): NO